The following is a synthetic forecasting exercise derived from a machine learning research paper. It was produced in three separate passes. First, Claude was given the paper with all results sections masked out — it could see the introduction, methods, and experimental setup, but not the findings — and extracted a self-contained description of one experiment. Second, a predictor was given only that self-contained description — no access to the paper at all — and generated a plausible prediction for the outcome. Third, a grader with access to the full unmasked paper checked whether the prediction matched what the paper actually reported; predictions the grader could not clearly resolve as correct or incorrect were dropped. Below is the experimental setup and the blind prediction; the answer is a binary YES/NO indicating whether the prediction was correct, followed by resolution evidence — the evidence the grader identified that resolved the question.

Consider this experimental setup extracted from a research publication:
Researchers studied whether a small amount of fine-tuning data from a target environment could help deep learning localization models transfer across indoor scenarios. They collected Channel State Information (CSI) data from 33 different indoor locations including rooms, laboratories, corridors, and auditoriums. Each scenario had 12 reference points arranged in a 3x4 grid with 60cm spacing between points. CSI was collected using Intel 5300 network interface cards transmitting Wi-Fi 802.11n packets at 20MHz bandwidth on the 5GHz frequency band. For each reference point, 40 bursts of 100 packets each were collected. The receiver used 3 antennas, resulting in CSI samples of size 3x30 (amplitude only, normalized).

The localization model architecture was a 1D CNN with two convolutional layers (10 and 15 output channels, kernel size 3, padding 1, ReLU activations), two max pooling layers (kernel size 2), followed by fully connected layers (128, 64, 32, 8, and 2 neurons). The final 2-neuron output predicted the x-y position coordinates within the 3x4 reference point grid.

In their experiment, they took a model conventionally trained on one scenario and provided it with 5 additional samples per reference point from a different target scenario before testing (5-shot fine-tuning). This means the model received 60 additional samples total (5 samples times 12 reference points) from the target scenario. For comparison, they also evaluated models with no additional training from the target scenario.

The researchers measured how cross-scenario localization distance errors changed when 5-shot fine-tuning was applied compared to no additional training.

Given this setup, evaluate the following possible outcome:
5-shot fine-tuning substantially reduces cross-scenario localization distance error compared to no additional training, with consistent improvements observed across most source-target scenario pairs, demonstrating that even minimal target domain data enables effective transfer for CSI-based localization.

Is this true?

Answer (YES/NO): NO